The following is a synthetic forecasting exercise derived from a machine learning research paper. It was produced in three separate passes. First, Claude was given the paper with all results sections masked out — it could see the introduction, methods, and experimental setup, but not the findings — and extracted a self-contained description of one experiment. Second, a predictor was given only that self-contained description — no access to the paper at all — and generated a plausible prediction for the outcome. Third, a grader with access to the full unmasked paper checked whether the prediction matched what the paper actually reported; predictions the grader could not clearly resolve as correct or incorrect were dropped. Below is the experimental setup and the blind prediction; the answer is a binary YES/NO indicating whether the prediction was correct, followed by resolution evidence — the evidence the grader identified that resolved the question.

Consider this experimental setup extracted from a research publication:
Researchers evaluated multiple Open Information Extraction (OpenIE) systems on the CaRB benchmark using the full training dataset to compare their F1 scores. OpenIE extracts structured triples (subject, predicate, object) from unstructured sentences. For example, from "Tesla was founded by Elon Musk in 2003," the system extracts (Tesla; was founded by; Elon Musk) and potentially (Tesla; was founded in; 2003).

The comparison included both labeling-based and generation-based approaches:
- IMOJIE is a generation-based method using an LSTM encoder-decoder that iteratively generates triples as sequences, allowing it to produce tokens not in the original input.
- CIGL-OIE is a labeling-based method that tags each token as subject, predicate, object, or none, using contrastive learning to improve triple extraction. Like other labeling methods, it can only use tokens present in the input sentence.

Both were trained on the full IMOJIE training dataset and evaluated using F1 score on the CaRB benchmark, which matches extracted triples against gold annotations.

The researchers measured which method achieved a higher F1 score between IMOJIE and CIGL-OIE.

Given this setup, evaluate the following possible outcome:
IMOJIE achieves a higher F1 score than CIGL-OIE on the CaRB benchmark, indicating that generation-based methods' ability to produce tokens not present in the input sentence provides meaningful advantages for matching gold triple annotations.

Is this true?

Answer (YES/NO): NO